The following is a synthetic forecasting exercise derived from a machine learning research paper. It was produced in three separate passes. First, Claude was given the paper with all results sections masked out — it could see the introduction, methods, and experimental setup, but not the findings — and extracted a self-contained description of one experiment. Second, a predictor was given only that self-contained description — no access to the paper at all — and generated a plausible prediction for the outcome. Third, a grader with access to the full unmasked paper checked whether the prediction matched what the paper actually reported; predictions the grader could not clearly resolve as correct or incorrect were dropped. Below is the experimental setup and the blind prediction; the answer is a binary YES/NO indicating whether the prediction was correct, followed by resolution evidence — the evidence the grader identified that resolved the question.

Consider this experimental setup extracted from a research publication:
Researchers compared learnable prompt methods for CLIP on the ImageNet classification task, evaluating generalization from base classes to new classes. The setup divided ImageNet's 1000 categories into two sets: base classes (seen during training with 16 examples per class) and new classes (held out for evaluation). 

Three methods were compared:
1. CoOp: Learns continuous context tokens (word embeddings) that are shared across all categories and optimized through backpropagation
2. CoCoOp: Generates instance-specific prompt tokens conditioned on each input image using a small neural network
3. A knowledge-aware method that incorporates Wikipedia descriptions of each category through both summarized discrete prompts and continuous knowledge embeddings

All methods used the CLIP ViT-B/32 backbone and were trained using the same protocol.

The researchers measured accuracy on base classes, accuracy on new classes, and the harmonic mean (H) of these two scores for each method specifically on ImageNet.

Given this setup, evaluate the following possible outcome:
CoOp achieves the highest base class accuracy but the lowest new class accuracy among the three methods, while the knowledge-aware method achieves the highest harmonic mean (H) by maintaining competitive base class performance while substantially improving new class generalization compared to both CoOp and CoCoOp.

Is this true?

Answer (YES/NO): NO